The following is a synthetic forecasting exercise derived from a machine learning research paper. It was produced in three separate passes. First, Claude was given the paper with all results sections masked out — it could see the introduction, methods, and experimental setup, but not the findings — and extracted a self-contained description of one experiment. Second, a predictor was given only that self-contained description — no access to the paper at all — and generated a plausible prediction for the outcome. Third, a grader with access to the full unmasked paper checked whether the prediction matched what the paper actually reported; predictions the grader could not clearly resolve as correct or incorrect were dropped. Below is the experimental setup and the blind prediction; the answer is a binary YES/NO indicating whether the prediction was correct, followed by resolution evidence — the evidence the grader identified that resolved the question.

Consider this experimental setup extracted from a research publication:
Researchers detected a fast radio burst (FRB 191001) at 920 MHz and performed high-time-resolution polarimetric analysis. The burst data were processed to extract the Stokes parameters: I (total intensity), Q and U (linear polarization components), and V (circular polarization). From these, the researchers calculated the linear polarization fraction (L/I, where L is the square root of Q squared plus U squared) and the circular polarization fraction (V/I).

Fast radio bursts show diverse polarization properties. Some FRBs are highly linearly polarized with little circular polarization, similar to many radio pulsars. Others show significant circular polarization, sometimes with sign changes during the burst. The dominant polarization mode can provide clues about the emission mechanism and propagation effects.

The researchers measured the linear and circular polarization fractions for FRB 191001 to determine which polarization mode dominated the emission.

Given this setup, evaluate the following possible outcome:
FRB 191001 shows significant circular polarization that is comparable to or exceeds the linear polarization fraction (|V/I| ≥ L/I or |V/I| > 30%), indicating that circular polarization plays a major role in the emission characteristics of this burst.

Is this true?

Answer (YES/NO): NO